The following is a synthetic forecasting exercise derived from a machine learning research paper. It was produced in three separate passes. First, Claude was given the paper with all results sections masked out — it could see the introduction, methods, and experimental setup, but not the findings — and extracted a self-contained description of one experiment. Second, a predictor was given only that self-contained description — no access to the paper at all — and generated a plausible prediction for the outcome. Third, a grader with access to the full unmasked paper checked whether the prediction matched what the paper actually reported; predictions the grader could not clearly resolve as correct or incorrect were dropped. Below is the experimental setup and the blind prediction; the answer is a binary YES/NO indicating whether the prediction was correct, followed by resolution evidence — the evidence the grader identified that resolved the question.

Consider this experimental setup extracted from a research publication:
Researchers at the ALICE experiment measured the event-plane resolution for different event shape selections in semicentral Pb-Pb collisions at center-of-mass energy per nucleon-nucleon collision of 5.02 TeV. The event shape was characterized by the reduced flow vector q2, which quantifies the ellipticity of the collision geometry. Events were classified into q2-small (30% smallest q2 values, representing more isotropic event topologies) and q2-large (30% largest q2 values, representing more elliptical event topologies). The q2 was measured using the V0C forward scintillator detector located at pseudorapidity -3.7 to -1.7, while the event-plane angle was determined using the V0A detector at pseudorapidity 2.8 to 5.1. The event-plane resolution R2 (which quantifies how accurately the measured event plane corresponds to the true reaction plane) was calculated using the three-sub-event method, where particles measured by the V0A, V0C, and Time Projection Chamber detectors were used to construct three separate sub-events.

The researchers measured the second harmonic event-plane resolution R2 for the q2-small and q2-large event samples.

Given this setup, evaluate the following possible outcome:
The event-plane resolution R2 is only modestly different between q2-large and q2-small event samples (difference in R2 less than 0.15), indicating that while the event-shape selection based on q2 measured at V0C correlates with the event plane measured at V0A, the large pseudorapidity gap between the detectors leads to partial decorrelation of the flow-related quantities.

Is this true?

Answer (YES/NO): YES